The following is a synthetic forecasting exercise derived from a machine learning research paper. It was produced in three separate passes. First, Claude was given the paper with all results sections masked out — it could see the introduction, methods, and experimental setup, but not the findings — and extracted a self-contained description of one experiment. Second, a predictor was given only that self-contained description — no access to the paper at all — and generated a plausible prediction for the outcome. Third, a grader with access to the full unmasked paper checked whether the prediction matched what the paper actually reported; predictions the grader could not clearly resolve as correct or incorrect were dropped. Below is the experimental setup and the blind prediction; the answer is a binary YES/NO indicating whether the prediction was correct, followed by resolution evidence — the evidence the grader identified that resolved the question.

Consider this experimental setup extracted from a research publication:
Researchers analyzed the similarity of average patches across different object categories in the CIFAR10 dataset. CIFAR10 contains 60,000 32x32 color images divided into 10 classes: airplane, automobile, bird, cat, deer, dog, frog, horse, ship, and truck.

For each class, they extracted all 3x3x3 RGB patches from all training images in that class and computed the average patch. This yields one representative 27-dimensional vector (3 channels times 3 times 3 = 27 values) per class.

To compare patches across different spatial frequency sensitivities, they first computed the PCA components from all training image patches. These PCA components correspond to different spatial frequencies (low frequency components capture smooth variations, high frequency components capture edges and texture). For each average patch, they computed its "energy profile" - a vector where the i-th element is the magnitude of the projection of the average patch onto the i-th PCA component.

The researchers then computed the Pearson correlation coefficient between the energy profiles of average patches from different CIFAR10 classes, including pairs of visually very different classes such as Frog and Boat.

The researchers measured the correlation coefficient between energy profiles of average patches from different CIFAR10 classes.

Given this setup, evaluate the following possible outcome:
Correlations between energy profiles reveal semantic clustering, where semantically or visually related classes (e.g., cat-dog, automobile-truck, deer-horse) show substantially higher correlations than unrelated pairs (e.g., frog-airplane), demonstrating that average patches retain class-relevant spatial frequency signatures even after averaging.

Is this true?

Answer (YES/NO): NO